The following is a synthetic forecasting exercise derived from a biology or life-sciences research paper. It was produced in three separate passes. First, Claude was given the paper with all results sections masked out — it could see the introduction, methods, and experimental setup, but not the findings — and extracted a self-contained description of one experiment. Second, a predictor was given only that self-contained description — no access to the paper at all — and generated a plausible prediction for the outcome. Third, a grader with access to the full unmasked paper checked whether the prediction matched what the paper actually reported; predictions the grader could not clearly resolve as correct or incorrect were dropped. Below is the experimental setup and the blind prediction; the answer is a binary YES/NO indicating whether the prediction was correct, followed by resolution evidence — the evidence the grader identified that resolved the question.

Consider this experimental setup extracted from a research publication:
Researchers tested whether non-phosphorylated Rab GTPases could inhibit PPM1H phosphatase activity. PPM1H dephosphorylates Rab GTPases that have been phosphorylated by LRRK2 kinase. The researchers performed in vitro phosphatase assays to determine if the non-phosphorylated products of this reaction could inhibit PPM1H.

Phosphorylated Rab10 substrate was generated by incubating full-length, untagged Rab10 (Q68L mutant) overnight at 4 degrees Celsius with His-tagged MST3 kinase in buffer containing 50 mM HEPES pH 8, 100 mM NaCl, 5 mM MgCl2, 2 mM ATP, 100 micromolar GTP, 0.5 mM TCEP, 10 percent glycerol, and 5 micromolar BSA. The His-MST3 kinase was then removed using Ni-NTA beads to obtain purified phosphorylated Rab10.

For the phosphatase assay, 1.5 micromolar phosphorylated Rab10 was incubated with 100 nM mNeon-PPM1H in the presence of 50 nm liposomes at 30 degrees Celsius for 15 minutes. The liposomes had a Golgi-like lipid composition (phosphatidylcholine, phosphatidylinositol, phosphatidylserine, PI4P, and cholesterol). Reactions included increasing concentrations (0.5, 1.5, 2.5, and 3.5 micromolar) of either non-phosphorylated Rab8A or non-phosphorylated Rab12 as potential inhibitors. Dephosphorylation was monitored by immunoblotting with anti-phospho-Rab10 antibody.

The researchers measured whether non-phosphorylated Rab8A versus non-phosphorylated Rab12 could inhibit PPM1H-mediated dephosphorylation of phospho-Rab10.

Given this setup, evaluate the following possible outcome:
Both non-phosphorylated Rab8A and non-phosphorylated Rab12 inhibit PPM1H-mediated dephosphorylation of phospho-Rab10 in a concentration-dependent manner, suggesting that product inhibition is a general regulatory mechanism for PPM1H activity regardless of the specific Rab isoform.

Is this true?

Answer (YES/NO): NO